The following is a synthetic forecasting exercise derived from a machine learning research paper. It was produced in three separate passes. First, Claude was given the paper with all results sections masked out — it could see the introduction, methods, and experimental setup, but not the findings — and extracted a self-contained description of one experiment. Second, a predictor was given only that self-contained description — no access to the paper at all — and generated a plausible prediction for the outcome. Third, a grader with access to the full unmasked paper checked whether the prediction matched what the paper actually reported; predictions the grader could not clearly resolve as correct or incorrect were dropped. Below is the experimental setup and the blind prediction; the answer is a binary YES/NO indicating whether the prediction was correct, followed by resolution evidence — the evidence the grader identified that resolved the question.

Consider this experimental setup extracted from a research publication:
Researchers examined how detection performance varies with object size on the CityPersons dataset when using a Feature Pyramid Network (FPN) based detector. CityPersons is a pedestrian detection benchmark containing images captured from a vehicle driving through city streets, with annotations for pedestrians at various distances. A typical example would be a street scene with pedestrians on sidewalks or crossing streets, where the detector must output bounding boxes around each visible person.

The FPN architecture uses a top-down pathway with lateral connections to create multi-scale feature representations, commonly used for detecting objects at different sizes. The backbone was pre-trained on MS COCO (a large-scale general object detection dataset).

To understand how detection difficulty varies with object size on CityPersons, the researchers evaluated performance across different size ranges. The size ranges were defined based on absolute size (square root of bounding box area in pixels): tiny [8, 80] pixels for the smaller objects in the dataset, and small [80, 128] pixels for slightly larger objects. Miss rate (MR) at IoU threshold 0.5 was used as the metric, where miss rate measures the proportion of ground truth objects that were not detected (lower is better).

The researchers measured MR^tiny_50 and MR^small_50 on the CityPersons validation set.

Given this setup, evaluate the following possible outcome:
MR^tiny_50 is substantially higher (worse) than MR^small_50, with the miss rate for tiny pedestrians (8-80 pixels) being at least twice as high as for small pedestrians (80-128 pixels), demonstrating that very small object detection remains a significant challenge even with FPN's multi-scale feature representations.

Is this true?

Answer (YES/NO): YES